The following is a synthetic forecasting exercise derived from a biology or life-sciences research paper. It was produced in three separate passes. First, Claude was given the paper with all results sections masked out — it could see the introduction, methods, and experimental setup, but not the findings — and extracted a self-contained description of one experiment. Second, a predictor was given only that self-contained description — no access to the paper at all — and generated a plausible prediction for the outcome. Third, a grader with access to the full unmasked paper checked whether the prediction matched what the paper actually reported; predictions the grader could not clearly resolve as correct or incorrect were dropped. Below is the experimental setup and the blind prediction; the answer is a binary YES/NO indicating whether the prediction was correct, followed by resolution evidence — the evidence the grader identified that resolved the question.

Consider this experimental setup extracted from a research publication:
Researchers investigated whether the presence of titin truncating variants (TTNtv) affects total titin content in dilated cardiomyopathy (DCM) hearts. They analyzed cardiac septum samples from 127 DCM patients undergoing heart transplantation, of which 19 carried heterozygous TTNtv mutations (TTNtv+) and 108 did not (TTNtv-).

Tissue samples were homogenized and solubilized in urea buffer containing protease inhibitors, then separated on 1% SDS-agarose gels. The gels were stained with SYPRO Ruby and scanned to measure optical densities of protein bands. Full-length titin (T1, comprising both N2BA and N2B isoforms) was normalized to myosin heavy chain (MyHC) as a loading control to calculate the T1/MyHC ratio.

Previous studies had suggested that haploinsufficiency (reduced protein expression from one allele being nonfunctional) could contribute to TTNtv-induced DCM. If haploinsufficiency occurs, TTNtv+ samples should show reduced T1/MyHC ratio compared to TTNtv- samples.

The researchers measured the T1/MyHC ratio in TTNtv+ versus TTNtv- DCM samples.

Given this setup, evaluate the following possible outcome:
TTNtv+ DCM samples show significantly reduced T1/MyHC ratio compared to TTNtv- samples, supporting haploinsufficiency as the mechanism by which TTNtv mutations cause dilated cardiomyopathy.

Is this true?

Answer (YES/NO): NO